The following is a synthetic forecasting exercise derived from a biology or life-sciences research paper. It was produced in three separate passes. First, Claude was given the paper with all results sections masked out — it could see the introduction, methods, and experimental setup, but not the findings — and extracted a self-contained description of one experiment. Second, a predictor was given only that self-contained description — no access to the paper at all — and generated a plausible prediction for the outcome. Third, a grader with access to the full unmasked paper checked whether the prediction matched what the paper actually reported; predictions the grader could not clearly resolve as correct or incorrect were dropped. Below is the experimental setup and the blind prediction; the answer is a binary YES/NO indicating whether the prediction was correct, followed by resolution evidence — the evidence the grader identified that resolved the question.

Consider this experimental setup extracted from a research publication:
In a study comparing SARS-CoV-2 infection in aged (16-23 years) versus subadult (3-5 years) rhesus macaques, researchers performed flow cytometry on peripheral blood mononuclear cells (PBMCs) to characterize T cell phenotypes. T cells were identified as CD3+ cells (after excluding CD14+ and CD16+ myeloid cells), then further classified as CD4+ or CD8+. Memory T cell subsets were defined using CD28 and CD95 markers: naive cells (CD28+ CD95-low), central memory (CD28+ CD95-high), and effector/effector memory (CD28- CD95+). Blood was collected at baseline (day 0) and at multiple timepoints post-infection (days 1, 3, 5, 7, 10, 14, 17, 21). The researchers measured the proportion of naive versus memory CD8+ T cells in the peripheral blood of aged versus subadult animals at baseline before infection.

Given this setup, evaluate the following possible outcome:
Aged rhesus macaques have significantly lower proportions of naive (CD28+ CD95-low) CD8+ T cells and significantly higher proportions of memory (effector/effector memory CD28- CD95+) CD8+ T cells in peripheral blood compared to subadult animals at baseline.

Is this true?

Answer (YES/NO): YES